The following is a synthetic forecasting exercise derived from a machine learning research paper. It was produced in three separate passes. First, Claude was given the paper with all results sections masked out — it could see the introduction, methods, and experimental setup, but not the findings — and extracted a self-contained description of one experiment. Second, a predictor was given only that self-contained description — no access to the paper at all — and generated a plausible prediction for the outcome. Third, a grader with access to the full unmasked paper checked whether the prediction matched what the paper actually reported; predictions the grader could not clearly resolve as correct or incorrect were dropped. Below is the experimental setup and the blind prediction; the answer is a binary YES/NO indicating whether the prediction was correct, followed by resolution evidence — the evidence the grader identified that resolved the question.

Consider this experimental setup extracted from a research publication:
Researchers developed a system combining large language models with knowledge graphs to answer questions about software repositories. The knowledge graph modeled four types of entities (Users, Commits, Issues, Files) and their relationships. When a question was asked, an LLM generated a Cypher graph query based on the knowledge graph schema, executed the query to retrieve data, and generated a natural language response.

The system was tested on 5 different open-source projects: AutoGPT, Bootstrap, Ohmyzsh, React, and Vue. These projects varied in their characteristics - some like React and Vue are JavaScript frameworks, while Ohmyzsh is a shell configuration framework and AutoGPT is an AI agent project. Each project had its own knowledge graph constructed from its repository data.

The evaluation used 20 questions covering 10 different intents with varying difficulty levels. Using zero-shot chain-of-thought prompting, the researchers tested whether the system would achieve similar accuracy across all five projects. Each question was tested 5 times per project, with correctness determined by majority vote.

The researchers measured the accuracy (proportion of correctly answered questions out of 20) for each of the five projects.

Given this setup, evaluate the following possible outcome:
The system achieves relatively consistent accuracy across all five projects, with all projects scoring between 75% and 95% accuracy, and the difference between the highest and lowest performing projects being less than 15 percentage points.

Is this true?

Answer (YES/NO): NO